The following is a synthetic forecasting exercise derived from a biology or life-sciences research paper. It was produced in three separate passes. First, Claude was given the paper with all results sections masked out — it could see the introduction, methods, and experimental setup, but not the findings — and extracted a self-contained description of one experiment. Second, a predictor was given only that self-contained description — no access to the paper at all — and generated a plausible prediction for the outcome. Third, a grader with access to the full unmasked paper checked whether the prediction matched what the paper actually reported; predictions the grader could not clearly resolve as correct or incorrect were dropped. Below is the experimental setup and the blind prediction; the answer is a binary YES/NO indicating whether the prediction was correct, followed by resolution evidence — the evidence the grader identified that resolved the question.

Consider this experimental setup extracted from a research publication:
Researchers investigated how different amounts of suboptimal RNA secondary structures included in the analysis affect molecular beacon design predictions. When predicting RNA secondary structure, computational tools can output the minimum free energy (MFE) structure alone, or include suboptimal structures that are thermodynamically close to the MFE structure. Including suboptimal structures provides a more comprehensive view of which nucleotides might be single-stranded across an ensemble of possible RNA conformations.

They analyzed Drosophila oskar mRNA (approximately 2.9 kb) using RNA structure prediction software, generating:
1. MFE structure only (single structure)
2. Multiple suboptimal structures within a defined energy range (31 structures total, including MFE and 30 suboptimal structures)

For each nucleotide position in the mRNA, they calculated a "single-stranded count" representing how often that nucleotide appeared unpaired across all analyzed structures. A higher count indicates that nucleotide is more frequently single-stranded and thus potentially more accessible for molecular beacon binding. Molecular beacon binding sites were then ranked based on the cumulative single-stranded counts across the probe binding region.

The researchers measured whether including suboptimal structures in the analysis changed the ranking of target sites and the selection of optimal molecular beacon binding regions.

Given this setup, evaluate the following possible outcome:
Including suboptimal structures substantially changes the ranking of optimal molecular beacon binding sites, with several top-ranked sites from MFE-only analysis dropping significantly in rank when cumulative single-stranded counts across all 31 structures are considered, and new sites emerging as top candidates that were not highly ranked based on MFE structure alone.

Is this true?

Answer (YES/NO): YES